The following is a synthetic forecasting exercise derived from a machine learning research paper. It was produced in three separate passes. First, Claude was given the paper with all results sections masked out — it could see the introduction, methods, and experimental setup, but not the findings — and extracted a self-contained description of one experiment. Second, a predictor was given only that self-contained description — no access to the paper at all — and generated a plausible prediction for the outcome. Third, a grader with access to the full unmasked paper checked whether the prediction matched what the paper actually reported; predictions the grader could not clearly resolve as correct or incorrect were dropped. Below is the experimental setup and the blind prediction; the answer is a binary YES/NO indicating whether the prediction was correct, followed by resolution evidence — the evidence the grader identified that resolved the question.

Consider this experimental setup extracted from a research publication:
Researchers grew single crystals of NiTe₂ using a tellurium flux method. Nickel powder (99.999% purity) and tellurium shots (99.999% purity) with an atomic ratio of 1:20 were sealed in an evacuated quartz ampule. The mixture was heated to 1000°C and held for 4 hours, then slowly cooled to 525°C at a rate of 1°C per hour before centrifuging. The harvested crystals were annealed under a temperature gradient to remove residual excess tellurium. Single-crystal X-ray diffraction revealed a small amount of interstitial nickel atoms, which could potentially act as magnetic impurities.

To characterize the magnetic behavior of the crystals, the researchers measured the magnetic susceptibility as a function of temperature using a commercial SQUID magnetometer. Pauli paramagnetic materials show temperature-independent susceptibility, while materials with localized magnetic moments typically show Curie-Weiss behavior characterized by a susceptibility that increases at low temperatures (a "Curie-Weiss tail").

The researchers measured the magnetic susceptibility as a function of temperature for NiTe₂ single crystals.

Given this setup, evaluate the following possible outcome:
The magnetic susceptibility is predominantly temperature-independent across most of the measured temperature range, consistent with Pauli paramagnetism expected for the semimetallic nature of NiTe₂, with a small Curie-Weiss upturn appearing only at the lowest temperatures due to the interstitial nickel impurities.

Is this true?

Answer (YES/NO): NO